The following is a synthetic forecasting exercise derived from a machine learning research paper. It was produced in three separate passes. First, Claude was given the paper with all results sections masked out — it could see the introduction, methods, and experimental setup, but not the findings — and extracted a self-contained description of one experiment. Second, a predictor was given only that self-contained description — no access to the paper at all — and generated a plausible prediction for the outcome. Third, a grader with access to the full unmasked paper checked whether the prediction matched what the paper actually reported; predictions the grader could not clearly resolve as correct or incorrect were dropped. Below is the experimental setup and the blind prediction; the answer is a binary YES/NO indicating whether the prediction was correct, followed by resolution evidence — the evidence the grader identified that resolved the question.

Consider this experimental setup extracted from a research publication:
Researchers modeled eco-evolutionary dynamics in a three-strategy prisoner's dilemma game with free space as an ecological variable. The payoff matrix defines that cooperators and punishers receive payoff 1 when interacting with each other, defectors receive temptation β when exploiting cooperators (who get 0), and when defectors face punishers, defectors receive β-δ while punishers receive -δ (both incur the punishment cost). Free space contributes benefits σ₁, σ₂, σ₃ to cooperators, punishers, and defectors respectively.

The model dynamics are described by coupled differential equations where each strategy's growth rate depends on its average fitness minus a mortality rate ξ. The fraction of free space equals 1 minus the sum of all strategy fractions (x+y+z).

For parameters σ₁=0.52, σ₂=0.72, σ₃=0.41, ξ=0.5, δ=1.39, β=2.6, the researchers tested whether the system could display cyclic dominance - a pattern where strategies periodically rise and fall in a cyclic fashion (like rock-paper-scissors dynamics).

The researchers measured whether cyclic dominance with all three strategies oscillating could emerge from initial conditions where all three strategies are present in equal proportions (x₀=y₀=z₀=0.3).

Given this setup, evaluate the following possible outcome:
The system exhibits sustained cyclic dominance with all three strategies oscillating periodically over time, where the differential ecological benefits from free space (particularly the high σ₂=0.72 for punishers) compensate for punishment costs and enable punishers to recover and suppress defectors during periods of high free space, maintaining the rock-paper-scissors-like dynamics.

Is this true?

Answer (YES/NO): YES